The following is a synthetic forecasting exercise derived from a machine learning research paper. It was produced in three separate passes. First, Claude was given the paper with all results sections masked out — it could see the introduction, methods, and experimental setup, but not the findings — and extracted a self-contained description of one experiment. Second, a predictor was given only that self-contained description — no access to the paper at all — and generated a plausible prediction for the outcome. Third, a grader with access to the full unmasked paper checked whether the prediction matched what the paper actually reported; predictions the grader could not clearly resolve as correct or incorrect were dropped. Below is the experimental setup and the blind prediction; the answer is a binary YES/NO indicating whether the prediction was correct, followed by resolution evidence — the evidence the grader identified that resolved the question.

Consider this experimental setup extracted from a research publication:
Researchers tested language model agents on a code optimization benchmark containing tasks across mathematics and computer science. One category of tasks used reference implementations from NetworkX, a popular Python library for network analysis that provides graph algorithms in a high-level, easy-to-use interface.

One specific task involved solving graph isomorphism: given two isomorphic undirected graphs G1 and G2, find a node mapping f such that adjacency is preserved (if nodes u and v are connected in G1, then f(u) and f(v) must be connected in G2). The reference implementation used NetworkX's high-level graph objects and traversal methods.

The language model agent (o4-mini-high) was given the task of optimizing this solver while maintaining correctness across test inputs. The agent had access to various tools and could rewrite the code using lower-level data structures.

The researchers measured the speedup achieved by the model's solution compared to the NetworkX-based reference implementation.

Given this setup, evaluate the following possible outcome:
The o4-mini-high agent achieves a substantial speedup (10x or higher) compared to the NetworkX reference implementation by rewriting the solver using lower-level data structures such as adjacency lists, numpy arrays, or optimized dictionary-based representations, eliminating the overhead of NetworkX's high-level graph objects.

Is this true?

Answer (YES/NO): YES